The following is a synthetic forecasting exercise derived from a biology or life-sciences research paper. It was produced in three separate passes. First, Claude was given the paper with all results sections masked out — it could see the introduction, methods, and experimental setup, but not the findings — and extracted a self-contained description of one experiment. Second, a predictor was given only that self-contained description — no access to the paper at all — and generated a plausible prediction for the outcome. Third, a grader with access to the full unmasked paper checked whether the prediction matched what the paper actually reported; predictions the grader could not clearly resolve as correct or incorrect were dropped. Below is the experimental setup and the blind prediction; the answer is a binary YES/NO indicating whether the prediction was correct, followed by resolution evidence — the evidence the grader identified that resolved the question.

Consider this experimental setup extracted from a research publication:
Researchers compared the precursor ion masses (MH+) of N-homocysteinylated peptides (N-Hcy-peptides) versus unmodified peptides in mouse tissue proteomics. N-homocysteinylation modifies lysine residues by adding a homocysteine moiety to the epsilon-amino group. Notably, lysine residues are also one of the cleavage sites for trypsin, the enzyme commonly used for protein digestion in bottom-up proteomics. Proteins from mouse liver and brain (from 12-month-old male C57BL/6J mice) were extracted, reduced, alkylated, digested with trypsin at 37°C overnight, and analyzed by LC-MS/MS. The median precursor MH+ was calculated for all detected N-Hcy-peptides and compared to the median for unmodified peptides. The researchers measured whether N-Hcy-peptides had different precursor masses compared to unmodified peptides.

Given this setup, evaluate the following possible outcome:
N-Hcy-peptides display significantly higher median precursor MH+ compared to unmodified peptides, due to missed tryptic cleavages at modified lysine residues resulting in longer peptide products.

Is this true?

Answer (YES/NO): YES